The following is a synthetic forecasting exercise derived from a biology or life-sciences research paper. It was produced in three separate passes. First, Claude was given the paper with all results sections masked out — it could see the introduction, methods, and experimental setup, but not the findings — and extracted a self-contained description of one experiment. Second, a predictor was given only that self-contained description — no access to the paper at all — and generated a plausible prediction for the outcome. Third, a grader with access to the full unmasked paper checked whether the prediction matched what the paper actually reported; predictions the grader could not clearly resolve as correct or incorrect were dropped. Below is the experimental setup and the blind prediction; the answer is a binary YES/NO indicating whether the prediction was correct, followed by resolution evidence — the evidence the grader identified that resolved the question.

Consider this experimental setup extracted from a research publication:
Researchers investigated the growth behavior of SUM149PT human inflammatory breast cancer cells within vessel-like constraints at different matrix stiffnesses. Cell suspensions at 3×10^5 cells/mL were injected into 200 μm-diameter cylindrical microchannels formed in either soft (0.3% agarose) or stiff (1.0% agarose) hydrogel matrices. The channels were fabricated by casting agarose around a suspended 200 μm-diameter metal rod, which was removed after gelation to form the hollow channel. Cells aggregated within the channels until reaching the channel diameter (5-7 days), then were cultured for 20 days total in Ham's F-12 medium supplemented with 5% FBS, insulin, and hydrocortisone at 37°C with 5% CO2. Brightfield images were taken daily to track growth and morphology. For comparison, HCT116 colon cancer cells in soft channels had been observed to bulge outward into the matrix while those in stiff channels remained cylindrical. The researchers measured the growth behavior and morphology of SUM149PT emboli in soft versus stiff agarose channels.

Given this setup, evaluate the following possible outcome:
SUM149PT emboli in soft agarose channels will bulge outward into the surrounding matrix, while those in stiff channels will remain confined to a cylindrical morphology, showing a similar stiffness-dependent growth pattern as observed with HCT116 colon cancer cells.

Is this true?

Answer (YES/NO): NO